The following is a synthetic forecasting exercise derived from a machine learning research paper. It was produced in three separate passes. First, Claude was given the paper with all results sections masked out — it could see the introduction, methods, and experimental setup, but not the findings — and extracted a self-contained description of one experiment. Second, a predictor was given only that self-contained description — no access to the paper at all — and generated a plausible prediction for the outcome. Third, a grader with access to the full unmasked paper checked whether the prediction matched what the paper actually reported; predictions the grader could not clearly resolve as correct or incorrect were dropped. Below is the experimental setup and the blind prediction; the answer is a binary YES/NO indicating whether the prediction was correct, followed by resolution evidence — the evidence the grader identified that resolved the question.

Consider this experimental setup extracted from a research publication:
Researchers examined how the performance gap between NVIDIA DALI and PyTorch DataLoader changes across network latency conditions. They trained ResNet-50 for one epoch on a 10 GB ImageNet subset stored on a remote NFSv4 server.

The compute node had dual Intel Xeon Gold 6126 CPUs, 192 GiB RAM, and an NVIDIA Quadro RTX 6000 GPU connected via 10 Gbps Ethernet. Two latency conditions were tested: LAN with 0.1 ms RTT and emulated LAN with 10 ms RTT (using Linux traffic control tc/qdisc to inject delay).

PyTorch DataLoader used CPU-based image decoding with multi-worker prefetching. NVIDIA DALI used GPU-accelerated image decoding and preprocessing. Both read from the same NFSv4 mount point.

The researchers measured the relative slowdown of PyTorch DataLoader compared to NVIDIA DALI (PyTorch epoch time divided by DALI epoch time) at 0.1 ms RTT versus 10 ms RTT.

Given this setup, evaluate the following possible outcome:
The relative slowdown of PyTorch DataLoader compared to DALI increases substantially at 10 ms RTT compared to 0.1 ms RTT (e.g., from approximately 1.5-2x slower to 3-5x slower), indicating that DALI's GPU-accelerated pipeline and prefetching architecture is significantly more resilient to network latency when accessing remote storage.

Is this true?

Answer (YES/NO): NO